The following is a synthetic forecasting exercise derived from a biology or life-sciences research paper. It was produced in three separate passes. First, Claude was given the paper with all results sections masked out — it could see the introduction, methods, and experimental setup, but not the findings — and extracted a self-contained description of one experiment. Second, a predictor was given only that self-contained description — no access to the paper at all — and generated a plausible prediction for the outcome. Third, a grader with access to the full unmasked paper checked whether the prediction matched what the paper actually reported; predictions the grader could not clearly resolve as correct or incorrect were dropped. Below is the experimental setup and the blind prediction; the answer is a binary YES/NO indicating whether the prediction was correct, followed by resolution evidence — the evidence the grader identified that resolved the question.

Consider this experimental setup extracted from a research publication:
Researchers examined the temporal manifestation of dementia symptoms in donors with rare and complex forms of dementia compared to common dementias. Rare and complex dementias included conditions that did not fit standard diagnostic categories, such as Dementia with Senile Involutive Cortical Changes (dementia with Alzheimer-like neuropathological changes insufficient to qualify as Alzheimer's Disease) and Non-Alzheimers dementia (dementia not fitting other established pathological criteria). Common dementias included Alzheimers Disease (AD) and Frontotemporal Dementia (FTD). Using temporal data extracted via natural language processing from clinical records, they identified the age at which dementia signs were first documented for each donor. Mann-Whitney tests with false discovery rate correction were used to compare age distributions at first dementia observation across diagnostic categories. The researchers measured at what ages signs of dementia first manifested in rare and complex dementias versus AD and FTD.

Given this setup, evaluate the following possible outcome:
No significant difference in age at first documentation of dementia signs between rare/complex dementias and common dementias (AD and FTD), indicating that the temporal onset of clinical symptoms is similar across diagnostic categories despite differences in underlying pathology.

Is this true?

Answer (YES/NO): NO